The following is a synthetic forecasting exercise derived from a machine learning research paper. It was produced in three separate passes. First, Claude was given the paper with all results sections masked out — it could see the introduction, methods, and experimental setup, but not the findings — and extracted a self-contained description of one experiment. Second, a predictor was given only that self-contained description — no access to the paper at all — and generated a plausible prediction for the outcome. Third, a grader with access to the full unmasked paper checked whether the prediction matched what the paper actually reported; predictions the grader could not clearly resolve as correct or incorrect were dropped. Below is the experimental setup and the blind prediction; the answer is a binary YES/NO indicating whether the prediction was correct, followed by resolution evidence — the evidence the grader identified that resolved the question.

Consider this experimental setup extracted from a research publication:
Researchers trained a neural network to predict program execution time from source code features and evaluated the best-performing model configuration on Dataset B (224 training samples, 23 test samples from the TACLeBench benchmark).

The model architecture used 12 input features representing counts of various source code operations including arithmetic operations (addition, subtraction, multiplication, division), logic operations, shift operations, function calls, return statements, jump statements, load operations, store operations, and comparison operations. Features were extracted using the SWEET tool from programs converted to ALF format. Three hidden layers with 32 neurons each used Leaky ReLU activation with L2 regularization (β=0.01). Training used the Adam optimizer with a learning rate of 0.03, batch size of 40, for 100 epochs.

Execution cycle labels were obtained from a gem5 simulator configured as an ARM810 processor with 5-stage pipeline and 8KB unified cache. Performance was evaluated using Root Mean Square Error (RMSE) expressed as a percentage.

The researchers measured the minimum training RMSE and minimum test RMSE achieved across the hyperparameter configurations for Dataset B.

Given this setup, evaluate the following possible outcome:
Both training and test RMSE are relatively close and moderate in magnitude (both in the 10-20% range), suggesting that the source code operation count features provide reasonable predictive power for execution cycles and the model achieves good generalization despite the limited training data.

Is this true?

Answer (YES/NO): YES